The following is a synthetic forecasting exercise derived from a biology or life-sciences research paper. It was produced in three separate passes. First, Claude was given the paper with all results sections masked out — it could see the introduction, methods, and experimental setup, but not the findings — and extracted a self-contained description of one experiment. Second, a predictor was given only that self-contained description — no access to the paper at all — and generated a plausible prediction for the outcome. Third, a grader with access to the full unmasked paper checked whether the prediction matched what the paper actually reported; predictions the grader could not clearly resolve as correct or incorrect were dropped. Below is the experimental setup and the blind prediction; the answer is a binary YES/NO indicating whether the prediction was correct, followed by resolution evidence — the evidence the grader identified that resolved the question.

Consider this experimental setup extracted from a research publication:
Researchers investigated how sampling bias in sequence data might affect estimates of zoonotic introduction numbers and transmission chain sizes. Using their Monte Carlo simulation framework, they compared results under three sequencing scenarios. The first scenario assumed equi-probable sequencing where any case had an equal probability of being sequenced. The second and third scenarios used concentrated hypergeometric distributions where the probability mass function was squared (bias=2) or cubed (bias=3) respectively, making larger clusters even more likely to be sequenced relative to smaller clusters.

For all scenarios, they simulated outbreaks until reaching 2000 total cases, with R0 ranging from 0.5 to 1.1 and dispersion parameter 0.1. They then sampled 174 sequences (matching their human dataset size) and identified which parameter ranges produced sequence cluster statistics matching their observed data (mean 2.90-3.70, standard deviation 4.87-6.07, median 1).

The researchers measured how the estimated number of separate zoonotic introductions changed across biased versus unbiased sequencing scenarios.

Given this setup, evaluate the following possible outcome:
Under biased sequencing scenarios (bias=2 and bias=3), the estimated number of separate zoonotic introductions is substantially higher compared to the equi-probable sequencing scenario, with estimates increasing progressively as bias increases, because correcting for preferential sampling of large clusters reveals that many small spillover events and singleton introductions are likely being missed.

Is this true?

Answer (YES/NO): YES